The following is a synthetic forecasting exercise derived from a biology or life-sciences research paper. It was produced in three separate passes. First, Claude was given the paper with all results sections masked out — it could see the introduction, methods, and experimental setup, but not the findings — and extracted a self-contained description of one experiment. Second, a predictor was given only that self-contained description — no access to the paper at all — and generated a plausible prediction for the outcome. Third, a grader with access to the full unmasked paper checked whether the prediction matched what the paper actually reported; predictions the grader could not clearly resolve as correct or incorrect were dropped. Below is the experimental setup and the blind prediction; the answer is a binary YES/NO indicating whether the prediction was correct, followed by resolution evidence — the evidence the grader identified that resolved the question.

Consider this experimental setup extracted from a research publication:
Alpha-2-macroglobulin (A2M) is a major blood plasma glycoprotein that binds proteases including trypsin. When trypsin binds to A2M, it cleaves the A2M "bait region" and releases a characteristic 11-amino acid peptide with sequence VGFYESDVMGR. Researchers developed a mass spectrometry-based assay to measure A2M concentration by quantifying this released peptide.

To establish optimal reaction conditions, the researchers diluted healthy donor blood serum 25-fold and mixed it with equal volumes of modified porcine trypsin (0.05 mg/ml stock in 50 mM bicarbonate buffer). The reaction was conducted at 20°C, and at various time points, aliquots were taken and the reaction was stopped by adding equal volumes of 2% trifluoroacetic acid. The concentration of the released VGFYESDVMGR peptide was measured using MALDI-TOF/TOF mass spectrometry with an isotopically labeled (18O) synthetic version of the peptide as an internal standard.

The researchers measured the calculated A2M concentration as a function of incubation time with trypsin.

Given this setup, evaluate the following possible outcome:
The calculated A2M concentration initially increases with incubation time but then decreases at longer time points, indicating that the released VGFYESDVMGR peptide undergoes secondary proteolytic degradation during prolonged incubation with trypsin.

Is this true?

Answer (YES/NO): YES